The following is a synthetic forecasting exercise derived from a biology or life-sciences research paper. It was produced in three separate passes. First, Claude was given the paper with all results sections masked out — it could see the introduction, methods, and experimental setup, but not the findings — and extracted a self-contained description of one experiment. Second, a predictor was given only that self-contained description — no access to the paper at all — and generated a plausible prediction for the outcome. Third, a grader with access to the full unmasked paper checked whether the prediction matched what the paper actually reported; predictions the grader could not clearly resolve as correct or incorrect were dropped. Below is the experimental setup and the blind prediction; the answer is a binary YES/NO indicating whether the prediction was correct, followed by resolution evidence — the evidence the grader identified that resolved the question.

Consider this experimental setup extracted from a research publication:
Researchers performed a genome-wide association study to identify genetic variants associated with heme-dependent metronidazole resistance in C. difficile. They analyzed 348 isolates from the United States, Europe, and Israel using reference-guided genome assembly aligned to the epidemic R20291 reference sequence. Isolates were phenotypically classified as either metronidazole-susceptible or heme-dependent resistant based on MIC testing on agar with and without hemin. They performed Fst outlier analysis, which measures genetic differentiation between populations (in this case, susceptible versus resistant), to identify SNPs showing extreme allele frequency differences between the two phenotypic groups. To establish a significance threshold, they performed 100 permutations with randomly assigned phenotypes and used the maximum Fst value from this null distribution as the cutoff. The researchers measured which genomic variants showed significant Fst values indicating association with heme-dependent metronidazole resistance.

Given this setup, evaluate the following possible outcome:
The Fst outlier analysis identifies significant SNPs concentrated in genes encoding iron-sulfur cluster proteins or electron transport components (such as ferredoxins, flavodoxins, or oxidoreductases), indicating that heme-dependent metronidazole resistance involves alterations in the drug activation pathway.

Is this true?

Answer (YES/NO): NO